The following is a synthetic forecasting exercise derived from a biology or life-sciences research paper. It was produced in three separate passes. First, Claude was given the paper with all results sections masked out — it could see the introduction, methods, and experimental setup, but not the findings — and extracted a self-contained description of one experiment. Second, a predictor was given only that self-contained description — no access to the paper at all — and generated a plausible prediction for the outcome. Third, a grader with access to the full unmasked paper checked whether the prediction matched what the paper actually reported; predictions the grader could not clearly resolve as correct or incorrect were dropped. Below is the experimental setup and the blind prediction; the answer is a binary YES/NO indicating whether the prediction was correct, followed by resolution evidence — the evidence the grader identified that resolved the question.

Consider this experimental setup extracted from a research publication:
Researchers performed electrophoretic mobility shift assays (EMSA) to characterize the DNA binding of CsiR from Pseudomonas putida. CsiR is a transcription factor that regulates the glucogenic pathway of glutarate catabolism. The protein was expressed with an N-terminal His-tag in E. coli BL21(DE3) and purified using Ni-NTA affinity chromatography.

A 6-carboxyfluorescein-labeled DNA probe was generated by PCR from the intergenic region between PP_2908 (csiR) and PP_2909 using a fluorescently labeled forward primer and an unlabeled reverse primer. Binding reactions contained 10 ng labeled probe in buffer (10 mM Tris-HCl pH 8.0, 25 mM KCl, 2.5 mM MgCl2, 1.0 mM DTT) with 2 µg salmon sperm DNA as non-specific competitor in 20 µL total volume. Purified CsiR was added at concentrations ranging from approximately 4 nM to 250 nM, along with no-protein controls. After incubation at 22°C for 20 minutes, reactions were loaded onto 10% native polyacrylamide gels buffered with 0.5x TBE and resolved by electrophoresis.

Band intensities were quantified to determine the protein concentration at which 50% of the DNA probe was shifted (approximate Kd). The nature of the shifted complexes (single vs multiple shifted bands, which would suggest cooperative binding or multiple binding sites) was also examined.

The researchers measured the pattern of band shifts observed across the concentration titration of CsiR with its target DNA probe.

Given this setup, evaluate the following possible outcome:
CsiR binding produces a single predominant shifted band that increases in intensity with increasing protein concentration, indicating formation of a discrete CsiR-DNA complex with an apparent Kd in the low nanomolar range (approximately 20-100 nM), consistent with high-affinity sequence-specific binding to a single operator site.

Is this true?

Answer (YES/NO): NO